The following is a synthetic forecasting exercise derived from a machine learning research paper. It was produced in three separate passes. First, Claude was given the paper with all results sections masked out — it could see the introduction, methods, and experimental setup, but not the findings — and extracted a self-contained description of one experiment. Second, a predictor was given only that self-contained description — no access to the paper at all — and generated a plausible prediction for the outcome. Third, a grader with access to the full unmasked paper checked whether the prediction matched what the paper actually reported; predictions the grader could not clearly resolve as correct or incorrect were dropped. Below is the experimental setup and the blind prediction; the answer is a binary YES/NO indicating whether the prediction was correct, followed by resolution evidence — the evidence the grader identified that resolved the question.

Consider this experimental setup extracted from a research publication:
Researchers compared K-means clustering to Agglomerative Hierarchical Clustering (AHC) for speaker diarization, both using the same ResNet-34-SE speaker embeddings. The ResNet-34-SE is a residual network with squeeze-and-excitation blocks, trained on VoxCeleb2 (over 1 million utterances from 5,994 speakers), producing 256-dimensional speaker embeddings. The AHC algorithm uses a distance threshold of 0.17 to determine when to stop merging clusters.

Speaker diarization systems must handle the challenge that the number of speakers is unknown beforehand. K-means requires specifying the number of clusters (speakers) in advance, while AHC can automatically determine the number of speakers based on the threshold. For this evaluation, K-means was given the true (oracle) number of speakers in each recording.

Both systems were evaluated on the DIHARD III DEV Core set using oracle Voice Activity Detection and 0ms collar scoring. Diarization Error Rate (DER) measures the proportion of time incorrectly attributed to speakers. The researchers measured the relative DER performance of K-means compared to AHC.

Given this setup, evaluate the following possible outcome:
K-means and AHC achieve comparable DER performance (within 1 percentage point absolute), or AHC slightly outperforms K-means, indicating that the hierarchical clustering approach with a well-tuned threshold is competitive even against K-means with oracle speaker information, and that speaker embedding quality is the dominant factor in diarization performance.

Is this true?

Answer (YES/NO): NO